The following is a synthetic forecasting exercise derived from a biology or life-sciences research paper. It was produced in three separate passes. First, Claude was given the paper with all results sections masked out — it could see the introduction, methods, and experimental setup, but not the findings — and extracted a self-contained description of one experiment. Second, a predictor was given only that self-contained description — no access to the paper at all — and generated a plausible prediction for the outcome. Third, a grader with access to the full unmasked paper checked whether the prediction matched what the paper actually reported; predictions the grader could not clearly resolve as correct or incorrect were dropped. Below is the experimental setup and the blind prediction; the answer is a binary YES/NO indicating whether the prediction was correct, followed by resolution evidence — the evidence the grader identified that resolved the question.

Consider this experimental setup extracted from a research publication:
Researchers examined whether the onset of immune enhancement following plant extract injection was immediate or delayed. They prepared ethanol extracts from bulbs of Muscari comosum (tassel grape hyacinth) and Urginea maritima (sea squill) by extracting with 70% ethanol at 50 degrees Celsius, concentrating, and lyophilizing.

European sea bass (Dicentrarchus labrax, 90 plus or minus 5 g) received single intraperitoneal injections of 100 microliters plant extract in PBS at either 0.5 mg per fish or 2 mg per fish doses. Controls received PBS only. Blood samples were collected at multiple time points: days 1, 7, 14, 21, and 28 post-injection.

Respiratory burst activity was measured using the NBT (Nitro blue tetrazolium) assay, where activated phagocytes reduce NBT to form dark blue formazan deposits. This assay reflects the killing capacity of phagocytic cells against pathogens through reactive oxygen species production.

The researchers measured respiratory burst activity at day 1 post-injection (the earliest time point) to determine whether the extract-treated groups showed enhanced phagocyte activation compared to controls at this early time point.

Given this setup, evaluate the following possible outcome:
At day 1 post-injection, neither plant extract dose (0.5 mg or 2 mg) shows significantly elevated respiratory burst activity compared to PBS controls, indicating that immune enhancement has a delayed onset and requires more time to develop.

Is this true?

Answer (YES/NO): NO